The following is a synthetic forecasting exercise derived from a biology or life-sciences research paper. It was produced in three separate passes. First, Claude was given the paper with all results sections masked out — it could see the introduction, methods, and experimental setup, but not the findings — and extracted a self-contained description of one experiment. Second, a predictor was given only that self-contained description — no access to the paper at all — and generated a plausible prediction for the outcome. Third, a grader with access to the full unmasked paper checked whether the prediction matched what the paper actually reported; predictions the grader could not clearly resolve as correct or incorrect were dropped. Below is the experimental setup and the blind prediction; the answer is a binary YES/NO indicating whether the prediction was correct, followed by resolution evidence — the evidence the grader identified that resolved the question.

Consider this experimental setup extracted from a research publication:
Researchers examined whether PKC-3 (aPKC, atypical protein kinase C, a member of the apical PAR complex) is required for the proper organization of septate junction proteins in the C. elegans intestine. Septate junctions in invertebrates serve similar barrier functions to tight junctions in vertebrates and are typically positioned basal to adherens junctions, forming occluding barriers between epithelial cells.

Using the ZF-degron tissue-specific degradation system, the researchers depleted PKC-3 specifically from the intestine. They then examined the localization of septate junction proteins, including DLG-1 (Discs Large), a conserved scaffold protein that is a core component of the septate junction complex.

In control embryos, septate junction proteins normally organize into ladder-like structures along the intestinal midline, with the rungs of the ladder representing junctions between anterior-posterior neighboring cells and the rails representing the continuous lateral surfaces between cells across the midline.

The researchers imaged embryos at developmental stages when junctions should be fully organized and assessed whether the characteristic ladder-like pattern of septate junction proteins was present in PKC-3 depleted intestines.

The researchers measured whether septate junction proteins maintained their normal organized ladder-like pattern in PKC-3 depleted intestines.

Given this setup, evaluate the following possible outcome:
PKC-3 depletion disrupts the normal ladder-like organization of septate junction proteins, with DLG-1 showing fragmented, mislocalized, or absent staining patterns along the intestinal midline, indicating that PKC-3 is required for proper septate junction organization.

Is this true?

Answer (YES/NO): YES